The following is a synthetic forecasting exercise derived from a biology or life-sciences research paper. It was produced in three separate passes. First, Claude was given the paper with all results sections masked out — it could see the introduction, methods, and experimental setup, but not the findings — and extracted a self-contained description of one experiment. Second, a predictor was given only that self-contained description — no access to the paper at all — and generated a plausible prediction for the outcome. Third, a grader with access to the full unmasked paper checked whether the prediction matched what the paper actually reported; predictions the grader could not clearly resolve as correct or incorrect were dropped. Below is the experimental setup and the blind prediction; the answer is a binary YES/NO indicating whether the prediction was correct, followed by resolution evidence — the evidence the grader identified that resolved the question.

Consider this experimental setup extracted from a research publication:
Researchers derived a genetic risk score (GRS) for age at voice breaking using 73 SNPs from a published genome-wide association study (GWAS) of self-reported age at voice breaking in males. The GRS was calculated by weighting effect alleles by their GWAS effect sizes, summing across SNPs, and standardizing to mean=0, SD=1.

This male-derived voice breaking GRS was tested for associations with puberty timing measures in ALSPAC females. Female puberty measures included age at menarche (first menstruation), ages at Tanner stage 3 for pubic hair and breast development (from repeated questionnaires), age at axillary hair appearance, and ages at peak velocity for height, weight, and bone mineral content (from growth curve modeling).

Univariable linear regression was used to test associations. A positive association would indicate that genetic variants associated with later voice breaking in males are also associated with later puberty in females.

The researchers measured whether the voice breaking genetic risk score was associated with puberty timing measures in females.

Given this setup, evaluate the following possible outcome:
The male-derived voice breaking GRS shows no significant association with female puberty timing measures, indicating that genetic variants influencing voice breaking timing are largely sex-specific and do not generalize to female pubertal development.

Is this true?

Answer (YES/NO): NO